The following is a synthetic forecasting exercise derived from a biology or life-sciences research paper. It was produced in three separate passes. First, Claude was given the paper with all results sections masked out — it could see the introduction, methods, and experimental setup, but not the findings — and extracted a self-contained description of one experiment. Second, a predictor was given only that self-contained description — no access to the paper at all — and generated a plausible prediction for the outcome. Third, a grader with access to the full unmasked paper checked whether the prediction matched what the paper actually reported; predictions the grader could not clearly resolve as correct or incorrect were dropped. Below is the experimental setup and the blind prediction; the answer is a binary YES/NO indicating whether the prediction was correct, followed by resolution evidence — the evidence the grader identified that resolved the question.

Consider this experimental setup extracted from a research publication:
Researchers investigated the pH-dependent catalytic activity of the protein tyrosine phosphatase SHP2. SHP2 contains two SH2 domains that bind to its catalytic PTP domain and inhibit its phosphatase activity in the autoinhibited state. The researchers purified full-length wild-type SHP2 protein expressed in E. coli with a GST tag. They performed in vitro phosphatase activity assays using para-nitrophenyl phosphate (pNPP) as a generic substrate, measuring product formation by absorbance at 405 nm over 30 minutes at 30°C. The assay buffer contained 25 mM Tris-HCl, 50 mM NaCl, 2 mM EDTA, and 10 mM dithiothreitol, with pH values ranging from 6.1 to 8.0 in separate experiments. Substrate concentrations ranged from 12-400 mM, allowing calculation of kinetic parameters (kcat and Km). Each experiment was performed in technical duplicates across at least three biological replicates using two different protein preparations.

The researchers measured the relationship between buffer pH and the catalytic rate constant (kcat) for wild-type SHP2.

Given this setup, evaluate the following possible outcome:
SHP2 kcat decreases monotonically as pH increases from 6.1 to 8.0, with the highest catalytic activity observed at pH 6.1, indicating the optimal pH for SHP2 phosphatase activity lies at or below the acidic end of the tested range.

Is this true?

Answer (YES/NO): NO